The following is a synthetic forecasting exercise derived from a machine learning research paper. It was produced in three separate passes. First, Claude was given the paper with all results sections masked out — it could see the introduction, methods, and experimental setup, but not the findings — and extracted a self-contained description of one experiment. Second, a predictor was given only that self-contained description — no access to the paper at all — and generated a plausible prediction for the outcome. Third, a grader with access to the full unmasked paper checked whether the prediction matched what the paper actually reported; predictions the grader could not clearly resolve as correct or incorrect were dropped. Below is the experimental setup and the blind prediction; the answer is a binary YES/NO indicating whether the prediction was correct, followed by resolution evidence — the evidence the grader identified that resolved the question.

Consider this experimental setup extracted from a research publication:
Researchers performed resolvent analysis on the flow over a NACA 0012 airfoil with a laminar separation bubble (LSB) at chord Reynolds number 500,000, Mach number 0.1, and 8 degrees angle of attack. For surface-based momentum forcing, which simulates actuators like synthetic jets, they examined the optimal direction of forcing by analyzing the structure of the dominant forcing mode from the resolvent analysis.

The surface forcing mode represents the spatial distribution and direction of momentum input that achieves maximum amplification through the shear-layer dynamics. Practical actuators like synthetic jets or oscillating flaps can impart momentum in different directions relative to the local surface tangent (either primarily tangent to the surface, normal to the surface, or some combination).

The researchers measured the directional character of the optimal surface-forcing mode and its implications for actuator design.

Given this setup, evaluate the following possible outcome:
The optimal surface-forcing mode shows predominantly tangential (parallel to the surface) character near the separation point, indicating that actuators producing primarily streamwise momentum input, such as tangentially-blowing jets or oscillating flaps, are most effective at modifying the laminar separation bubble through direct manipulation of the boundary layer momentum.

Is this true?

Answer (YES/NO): YES